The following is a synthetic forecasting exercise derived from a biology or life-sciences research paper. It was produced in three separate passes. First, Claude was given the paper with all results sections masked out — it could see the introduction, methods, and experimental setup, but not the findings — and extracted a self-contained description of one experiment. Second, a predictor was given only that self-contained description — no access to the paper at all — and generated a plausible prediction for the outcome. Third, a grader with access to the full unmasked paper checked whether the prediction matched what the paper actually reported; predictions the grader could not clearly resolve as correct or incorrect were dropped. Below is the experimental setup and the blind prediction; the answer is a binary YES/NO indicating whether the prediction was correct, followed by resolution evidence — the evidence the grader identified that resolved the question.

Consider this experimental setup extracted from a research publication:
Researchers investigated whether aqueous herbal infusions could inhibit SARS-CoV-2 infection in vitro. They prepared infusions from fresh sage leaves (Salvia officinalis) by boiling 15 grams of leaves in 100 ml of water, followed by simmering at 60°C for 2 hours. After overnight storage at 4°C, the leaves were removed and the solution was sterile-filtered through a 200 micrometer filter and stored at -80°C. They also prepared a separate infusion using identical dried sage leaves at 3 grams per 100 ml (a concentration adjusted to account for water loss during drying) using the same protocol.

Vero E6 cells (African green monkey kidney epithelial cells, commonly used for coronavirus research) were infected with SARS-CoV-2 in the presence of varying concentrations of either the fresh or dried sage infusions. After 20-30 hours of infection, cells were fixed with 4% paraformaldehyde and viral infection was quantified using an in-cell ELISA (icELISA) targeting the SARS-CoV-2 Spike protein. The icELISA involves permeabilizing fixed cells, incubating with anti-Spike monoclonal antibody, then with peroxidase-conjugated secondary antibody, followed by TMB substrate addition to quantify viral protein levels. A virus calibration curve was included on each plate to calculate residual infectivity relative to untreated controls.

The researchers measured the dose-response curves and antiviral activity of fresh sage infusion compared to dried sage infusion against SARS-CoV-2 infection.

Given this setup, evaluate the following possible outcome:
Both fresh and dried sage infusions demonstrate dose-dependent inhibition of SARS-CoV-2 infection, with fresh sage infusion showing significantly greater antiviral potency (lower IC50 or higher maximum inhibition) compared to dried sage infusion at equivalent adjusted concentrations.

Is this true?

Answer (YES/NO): NO